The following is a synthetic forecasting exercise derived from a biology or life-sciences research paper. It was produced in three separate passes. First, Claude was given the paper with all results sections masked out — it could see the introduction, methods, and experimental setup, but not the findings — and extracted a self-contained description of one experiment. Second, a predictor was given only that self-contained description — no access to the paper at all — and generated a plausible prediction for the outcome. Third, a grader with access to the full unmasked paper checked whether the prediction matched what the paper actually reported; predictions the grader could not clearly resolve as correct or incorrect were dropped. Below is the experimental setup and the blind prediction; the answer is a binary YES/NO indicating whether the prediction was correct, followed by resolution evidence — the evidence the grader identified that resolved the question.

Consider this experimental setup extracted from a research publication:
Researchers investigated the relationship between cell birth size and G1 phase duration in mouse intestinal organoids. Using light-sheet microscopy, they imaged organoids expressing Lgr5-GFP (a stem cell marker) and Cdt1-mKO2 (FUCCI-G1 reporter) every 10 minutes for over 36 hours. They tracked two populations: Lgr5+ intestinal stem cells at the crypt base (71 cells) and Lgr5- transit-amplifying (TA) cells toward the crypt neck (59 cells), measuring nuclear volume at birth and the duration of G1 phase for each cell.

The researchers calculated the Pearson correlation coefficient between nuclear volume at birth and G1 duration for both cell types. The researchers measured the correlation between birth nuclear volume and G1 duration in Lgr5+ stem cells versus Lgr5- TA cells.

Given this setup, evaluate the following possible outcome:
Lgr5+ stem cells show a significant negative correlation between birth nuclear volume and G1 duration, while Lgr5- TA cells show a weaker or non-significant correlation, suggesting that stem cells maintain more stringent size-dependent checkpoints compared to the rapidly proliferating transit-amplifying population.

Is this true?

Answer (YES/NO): NO